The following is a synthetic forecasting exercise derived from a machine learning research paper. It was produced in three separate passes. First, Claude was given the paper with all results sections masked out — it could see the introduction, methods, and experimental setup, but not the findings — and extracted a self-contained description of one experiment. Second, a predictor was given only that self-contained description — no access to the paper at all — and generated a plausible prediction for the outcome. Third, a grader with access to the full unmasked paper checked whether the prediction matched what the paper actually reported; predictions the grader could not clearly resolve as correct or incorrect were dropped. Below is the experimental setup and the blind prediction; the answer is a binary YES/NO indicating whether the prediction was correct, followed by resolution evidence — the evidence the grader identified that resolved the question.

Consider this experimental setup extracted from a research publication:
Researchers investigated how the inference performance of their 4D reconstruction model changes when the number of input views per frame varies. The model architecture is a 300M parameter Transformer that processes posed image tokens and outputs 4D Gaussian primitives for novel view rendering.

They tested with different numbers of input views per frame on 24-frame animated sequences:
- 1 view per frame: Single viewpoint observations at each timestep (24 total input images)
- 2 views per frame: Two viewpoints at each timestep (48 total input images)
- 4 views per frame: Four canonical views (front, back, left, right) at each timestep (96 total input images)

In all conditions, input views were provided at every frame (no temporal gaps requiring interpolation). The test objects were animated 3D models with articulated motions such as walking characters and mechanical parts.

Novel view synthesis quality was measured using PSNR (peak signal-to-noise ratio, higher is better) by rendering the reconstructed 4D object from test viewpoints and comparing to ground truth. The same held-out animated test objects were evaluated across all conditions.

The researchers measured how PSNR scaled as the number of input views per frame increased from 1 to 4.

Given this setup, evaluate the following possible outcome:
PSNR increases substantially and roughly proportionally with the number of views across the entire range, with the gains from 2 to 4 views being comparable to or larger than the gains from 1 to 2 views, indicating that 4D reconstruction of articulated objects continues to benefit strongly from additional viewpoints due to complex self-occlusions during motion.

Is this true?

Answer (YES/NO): NO